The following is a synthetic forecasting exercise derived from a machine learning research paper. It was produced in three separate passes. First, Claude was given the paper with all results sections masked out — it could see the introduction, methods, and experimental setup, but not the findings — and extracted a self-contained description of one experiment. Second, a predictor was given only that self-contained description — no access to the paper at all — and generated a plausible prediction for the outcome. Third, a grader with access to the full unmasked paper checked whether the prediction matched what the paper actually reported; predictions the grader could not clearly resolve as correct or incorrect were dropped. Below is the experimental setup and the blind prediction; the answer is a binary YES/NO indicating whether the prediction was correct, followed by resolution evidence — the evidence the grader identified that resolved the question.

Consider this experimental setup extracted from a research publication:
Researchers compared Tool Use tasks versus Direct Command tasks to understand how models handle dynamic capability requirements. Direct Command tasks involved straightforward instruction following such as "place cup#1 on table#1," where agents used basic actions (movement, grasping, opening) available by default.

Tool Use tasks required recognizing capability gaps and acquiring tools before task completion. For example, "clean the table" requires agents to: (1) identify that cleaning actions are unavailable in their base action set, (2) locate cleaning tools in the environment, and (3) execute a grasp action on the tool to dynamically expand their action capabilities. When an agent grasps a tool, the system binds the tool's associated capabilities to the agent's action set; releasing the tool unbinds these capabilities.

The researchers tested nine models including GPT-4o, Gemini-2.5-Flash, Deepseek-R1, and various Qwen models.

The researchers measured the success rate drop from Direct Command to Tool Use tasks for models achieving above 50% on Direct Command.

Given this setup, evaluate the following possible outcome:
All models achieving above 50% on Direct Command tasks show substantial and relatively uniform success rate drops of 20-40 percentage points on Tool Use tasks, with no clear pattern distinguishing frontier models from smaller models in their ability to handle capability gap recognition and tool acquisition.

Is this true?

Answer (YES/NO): NO